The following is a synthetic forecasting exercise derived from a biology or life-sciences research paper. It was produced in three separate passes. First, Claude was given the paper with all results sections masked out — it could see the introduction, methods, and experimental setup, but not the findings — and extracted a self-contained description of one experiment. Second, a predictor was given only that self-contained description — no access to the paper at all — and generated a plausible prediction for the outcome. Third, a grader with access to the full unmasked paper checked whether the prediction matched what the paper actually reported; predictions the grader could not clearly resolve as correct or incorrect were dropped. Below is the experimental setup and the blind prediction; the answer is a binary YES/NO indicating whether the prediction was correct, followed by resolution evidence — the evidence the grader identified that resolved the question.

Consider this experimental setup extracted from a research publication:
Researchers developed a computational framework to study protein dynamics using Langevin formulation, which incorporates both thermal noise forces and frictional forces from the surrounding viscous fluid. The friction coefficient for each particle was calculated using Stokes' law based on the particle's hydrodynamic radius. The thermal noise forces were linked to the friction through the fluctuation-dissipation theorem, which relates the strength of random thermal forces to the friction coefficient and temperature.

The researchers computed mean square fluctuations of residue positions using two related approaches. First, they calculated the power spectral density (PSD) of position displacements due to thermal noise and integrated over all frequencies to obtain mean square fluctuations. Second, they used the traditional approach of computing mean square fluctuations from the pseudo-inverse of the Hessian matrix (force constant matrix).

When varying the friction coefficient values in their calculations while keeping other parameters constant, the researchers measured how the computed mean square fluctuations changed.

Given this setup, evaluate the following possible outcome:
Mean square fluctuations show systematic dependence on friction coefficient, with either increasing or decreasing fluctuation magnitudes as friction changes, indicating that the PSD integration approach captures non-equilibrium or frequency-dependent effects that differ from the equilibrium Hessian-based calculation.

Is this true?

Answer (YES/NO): NO